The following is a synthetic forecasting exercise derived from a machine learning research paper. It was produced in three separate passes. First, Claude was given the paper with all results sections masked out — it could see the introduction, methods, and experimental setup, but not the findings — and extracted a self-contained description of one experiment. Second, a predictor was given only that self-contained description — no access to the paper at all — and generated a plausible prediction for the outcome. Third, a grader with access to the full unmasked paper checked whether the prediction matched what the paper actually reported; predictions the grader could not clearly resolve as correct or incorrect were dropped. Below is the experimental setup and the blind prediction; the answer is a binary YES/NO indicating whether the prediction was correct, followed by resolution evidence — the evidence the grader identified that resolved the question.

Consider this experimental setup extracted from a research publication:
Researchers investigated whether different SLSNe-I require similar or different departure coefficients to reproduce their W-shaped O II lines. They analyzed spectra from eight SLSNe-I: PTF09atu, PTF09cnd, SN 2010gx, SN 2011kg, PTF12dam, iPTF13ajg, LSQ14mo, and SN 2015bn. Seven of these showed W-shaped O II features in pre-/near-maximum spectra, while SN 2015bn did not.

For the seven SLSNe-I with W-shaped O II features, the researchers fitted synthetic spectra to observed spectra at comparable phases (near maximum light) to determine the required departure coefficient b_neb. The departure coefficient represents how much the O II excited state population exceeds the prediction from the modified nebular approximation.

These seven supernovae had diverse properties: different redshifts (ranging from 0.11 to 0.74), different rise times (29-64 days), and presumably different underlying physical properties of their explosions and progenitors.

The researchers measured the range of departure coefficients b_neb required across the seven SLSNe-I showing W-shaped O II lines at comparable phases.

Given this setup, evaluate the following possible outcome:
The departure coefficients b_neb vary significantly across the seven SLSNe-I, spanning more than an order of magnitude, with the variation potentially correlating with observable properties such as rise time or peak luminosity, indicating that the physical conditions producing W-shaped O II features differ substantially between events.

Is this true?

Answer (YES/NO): NO